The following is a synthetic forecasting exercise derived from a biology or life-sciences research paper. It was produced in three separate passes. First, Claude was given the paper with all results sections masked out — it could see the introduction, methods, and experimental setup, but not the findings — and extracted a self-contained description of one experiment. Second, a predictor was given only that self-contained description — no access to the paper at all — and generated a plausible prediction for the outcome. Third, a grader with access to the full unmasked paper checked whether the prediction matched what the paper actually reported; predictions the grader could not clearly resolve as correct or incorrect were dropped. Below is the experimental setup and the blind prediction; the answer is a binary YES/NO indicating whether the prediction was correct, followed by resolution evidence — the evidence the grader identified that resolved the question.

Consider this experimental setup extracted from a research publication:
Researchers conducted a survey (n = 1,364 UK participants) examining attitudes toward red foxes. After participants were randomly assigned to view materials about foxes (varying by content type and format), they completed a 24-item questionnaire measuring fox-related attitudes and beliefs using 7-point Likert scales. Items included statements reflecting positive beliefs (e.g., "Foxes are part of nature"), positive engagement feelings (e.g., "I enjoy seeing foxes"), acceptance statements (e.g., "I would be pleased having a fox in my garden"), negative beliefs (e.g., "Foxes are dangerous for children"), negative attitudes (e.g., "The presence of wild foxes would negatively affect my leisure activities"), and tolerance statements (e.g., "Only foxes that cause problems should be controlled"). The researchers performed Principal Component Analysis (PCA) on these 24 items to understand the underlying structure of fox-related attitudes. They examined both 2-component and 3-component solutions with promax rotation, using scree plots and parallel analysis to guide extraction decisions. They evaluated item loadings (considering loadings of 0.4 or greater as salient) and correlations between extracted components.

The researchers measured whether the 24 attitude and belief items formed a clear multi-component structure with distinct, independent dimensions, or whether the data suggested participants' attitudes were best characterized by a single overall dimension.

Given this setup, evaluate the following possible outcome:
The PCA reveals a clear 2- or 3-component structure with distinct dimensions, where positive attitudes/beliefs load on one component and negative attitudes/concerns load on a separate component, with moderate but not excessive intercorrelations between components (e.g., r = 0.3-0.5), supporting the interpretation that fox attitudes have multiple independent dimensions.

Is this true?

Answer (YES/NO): NO